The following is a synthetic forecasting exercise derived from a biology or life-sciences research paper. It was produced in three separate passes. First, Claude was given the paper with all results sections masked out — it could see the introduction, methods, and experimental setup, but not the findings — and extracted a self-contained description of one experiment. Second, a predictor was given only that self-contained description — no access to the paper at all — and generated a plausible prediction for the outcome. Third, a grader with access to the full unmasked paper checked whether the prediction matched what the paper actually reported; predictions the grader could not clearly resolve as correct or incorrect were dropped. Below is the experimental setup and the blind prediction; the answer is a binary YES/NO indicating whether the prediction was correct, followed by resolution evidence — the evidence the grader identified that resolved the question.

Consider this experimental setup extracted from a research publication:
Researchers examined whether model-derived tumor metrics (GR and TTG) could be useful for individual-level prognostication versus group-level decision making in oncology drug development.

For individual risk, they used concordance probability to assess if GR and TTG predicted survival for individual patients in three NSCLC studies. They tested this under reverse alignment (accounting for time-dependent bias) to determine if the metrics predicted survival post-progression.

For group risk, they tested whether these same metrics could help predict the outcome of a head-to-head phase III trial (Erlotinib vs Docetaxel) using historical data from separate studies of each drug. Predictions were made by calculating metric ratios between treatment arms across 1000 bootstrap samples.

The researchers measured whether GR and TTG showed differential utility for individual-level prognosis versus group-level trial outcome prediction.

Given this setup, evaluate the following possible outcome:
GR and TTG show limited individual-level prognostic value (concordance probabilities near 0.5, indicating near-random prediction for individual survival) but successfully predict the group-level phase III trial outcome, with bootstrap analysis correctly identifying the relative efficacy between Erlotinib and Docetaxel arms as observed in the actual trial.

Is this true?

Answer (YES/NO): NO